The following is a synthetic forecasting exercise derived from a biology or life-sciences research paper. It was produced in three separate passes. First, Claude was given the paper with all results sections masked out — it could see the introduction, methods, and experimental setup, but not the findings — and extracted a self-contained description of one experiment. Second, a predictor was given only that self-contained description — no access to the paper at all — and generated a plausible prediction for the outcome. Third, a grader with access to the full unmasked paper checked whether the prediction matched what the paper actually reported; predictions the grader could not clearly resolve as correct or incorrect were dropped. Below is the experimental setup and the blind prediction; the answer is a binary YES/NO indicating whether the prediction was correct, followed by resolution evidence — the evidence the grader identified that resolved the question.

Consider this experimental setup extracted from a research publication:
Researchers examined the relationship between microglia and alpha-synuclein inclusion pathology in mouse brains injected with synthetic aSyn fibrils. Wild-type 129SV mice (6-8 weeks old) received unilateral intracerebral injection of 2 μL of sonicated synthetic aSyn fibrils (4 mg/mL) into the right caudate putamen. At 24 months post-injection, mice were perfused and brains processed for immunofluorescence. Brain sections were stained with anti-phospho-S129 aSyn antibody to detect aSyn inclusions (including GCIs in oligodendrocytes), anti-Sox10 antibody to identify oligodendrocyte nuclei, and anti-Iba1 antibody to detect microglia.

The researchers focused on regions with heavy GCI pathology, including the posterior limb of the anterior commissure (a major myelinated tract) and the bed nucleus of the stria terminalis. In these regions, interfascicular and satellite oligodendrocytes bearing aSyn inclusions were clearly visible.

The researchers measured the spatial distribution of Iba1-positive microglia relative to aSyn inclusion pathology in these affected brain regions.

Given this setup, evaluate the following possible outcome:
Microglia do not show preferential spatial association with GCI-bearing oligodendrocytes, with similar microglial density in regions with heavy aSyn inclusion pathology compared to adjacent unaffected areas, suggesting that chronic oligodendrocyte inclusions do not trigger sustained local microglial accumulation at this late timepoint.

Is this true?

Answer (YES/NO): YES